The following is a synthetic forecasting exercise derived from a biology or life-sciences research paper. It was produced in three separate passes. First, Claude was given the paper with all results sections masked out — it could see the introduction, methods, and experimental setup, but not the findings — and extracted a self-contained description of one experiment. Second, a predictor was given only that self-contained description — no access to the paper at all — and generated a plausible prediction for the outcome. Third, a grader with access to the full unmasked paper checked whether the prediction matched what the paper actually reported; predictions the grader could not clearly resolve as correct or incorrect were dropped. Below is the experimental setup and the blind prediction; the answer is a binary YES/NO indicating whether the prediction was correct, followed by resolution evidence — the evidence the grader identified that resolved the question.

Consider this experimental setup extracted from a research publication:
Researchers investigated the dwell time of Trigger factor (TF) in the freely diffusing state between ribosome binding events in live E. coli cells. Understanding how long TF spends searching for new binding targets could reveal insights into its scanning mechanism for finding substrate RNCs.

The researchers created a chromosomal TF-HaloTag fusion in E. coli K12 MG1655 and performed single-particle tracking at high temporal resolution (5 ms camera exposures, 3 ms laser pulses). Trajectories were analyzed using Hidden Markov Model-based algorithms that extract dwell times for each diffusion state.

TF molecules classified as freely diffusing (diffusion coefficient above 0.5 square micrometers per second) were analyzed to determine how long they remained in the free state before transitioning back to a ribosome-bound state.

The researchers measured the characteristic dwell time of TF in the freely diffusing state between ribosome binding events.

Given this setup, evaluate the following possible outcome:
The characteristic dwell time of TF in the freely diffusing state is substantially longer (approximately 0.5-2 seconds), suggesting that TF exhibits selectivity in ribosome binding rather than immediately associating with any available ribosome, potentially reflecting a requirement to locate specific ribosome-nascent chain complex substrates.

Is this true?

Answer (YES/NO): NO